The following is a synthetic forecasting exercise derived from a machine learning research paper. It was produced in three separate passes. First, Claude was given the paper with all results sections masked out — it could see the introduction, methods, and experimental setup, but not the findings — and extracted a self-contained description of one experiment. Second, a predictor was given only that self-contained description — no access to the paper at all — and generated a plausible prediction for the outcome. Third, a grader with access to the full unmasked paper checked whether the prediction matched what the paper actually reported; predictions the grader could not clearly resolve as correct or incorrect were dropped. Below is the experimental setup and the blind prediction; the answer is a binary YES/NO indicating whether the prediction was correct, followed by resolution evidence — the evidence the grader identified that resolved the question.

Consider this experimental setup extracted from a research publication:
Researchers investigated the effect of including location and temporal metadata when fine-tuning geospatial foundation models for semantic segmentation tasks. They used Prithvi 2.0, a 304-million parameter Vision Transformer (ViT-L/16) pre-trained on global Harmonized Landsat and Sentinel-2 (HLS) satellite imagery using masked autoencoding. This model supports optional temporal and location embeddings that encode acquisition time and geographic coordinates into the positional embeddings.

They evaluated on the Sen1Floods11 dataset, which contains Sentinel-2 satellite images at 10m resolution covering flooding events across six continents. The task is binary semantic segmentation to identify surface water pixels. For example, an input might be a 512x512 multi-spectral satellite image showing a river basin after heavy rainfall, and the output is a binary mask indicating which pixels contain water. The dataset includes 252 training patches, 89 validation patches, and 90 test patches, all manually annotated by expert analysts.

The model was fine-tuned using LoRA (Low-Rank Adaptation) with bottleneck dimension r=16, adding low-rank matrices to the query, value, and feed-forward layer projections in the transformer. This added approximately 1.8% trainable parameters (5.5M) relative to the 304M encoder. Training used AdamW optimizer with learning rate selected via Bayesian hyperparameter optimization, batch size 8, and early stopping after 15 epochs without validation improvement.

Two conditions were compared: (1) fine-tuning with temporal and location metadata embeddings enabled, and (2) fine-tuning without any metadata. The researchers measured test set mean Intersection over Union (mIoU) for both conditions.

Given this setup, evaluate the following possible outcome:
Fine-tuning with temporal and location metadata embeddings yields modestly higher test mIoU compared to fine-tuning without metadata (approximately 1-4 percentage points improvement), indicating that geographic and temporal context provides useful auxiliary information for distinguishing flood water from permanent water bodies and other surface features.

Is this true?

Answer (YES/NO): NO